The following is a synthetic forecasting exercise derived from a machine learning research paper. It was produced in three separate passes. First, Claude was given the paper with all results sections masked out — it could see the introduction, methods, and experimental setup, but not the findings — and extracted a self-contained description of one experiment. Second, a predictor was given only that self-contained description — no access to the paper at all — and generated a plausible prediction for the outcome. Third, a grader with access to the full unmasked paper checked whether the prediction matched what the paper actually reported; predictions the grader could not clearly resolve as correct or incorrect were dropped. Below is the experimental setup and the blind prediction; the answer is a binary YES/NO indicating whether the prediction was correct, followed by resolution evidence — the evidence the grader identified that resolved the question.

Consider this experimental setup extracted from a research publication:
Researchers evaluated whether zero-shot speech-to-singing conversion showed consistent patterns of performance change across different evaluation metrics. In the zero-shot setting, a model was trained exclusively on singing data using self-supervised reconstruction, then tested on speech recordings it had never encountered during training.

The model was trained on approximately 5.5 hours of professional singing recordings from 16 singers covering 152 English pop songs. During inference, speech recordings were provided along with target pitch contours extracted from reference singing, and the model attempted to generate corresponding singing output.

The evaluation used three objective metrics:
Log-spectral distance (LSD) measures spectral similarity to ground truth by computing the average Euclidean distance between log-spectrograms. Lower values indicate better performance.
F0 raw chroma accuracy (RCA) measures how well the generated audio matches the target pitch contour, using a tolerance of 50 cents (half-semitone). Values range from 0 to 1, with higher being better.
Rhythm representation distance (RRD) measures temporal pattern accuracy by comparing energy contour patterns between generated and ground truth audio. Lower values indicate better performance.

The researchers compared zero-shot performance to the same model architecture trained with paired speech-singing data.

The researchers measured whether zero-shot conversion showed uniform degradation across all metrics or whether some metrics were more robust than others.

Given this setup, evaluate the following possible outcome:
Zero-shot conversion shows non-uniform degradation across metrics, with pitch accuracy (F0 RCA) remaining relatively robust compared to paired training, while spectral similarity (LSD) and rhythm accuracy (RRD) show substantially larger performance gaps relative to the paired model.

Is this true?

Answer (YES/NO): YES